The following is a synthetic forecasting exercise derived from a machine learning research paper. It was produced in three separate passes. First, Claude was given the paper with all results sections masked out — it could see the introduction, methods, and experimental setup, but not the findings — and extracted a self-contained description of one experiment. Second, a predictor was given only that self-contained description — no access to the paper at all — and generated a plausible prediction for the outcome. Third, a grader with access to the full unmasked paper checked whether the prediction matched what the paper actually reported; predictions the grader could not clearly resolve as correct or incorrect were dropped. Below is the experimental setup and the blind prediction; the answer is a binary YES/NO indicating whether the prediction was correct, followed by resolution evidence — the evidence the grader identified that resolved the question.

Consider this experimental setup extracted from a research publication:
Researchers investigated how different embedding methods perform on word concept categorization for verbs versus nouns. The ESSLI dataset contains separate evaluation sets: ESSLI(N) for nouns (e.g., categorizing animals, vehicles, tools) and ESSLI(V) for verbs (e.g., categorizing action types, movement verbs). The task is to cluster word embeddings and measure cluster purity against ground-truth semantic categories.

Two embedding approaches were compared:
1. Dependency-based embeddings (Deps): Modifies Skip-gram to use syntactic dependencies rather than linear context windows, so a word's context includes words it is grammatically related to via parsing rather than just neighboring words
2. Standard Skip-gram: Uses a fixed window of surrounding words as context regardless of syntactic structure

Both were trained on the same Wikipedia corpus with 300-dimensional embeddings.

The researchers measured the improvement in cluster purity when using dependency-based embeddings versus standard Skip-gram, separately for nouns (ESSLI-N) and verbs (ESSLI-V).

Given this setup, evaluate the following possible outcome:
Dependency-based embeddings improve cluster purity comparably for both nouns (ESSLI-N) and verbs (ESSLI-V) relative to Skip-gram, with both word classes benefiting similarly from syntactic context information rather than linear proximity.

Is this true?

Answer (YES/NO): NO